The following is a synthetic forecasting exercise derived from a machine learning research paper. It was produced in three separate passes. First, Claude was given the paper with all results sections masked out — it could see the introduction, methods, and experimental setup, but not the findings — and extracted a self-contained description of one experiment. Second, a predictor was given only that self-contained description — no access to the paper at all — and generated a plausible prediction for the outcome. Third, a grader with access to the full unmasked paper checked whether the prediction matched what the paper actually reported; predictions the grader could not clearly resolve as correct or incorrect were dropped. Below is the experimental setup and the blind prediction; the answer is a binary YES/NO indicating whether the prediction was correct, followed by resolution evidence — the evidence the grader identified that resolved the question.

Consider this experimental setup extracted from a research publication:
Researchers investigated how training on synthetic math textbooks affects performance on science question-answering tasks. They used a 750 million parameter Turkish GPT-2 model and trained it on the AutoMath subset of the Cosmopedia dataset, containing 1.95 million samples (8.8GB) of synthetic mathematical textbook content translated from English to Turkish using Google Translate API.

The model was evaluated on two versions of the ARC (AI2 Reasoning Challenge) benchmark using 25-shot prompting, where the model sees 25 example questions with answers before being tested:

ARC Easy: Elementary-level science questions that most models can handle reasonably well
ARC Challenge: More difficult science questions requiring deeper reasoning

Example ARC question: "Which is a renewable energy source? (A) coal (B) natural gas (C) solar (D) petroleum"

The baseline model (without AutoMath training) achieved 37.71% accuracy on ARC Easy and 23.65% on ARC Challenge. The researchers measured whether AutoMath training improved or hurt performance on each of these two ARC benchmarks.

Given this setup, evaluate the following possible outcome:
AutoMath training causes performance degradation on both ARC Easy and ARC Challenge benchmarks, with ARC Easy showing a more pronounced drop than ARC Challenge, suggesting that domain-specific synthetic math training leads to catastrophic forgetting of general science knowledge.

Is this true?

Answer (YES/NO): NO